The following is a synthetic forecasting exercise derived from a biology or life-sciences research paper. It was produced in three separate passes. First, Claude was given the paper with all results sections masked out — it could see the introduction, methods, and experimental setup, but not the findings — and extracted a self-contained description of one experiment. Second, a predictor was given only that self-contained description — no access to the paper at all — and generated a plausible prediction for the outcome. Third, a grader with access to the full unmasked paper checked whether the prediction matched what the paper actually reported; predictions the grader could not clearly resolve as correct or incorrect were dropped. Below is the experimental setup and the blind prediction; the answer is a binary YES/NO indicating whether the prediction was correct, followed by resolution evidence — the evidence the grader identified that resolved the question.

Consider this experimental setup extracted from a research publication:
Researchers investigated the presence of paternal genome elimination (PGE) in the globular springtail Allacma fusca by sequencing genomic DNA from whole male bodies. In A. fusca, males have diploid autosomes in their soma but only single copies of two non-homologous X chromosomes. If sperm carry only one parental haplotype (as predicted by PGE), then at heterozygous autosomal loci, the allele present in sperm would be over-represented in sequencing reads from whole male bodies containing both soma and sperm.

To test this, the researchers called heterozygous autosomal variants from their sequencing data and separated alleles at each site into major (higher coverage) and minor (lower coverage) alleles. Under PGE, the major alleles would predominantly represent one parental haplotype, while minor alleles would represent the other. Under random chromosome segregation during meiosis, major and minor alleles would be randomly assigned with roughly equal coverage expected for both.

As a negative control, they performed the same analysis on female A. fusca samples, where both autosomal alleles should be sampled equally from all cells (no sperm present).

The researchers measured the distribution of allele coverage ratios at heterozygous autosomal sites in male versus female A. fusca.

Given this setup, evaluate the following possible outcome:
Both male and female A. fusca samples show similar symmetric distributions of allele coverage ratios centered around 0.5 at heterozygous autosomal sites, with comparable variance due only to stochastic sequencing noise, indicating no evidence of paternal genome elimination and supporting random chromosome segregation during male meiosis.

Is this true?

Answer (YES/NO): NO